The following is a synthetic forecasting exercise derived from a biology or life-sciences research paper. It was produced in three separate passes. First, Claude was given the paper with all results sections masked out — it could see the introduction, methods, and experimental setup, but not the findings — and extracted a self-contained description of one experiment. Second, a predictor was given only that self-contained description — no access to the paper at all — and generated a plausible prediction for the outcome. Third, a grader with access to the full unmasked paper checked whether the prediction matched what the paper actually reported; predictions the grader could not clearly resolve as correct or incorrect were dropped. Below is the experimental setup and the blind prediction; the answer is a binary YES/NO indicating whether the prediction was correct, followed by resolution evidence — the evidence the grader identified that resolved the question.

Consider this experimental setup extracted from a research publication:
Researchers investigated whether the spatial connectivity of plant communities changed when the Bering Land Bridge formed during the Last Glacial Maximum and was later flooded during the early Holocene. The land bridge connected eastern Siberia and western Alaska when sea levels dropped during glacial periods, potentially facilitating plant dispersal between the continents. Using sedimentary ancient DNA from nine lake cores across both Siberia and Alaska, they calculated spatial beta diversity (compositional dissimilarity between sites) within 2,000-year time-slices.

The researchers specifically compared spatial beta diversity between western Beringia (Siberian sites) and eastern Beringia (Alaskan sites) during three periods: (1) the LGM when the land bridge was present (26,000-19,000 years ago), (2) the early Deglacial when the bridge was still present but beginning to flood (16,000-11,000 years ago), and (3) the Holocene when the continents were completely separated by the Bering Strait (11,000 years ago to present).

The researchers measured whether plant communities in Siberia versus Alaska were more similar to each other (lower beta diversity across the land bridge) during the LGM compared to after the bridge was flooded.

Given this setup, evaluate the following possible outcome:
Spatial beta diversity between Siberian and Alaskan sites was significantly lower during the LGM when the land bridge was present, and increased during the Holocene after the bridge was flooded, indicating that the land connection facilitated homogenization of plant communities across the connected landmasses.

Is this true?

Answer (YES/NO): YES